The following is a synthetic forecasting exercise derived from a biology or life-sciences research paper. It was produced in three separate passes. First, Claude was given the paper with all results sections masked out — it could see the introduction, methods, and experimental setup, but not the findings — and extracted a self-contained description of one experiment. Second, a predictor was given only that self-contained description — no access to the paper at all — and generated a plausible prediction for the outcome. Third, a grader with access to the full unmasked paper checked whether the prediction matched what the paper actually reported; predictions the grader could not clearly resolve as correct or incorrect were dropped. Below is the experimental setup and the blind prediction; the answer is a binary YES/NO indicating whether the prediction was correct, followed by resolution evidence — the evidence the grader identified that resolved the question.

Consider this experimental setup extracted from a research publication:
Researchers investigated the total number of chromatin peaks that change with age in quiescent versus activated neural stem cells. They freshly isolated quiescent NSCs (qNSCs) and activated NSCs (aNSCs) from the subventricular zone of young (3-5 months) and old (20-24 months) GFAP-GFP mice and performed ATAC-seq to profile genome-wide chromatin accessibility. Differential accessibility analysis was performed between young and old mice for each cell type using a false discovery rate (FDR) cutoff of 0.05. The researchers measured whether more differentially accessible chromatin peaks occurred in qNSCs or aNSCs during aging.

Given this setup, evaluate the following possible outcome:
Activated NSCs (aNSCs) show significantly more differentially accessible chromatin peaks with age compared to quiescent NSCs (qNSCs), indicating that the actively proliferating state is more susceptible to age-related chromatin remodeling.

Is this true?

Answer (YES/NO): NO